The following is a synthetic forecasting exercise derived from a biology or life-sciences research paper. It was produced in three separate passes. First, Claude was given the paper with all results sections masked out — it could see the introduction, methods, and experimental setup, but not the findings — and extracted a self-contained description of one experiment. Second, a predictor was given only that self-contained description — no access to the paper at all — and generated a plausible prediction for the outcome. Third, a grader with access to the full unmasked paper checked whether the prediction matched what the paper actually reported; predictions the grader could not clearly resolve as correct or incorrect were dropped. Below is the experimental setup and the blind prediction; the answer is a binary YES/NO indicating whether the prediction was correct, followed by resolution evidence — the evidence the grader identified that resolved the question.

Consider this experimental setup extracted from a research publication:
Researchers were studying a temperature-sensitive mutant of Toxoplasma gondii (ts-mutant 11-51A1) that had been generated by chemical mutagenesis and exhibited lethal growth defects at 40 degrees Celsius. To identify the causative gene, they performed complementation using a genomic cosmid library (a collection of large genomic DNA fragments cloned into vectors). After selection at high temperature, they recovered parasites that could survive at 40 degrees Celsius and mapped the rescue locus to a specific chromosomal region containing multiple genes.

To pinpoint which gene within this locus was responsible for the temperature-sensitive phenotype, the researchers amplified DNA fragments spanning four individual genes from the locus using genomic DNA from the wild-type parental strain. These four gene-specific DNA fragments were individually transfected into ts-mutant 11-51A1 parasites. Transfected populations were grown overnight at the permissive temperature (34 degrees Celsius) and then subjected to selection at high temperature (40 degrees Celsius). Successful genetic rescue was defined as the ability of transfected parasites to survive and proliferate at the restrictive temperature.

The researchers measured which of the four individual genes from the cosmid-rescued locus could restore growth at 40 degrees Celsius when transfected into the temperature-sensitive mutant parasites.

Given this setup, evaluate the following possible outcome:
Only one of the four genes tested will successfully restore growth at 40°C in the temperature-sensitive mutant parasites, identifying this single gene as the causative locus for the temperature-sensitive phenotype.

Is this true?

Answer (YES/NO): YES